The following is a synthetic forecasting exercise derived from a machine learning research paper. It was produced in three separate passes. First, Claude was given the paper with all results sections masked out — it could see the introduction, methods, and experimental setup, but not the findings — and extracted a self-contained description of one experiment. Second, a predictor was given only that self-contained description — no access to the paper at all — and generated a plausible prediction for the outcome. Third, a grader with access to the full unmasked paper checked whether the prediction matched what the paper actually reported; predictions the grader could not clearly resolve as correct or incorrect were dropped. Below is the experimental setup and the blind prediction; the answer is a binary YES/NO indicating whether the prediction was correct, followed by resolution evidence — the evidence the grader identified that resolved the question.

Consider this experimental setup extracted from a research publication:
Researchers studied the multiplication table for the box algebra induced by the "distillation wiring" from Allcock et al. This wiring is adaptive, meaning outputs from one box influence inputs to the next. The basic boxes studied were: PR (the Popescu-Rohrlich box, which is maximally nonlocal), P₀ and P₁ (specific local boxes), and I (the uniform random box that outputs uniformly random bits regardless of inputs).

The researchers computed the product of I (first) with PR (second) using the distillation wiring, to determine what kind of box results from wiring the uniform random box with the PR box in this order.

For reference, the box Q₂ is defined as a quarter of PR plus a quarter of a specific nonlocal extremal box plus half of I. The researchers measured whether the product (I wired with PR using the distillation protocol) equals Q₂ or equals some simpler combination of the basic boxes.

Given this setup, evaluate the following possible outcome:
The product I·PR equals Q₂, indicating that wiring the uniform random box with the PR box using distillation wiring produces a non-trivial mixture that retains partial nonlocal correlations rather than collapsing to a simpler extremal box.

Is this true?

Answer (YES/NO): YES